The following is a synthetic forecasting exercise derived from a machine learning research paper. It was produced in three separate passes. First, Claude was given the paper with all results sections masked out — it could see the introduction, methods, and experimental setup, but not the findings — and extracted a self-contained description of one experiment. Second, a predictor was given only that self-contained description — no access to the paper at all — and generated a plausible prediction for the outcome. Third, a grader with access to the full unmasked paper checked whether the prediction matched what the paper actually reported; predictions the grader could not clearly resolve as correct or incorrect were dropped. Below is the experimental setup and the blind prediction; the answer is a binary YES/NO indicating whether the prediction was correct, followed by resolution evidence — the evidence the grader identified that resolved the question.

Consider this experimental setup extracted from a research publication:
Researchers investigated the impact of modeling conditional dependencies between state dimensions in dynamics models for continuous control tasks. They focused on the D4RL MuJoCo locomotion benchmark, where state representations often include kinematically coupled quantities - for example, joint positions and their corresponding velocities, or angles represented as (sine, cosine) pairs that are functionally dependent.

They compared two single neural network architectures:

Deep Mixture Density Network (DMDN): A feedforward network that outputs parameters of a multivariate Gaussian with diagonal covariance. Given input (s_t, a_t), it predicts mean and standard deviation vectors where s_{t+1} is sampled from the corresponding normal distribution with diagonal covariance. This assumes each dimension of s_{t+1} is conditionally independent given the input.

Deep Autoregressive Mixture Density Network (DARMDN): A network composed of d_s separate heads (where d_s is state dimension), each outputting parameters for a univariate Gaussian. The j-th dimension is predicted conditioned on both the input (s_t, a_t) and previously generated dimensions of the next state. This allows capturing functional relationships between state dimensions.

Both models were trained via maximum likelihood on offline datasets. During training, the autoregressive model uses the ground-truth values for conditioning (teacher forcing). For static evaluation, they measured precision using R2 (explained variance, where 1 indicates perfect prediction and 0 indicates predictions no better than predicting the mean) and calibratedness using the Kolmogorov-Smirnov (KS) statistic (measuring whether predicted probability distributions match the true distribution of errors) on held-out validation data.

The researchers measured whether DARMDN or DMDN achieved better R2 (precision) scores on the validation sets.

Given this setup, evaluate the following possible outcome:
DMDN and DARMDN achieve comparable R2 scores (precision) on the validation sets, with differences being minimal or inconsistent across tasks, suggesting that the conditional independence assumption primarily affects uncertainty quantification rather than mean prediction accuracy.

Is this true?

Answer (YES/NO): YES